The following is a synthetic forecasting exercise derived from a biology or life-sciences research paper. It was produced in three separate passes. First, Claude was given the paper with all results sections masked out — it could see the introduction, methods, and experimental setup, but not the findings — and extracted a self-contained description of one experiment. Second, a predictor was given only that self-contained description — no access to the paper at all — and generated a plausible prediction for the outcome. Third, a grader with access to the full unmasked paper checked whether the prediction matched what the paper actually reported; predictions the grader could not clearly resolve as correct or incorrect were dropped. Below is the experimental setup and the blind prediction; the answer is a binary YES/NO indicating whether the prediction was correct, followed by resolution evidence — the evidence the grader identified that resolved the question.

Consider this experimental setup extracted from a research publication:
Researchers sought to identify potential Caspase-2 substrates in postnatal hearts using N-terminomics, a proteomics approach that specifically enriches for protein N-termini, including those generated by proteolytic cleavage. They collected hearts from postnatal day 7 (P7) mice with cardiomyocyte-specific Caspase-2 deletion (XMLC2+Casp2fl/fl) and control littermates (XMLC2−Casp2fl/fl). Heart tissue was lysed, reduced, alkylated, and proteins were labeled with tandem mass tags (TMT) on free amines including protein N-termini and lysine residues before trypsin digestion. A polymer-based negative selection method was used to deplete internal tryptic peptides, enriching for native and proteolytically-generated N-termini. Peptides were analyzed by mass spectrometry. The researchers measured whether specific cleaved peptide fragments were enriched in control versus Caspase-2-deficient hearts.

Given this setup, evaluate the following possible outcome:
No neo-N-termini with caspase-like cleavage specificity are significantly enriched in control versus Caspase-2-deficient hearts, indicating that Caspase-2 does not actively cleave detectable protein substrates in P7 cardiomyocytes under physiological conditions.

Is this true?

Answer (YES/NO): NO